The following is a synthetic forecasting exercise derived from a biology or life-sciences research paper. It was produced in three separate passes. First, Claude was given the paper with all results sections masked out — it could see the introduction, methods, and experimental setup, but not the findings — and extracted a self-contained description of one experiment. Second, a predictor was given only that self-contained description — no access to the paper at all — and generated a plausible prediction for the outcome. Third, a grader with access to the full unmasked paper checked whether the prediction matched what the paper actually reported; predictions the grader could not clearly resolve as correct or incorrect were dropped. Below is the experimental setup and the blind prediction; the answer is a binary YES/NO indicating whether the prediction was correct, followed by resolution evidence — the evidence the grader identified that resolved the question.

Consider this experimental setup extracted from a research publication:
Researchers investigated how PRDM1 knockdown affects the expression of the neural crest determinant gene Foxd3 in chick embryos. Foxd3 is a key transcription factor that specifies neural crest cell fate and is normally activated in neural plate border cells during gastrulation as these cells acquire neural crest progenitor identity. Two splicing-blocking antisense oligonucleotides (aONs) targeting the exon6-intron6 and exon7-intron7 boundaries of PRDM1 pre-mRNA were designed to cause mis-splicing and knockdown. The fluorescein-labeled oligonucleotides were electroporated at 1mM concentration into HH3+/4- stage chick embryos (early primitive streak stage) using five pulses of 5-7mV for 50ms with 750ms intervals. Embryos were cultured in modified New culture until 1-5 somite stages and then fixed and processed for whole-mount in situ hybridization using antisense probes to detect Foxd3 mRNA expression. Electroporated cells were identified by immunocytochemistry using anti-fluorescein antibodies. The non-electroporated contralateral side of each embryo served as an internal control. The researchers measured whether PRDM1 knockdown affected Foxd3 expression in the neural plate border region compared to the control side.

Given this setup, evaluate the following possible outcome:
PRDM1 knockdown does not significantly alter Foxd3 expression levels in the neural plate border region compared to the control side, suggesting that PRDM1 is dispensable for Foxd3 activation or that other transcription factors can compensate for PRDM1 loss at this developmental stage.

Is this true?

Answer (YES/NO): NO